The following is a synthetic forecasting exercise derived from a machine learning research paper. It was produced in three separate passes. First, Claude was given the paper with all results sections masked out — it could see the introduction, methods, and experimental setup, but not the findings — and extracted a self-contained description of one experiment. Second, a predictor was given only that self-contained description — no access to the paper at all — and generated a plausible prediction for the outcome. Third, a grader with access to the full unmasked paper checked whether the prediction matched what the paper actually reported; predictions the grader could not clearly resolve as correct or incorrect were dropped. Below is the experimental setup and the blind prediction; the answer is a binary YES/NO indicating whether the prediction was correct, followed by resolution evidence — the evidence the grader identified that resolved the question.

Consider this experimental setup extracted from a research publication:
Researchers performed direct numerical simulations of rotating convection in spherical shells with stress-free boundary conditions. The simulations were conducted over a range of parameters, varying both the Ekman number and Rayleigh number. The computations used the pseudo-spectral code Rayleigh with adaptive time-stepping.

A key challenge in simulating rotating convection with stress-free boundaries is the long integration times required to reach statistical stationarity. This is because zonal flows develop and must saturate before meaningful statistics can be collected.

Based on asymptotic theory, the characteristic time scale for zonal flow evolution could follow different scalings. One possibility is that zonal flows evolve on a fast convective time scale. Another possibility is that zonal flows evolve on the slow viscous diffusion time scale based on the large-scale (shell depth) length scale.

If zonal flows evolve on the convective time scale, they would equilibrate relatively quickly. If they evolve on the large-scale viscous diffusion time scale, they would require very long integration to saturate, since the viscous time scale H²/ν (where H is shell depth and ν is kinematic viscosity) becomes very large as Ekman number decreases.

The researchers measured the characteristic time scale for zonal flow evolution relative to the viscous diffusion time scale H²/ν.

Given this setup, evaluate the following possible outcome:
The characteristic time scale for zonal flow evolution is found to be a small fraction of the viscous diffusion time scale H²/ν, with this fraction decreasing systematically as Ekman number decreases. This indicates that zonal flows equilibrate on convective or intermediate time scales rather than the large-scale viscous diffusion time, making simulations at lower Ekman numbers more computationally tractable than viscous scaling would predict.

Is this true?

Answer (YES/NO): NO